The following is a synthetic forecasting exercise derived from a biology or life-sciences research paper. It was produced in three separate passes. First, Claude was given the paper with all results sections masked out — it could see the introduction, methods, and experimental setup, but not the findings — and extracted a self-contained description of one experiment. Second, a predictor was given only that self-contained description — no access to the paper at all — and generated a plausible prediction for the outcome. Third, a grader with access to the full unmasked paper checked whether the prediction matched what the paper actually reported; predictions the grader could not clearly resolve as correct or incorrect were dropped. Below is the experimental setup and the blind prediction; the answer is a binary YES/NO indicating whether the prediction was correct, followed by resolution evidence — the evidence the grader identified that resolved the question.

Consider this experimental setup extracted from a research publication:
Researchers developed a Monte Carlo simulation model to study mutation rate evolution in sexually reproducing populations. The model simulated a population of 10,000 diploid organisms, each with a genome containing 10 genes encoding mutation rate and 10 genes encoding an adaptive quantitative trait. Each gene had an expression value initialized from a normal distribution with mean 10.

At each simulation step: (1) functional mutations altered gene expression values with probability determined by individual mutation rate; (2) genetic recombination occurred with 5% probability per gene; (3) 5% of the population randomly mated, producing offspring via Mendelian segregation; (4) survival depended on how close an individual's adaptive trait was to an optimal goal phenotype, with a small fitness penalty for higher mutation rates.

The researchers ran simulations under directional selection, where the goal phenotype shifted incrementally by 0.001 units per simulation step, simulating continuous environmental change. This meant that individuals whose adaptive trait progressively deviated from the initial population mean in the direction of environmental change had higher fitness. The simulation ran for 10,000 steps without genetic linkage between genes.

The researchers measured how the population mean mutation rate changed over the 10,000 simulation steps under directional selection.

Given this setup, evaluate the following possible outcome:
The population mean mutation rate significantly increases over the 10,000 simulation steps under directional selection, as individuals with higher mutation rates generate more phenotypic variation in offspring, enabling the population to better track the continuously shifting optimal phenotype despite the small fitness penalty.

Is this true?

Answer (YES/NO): YES